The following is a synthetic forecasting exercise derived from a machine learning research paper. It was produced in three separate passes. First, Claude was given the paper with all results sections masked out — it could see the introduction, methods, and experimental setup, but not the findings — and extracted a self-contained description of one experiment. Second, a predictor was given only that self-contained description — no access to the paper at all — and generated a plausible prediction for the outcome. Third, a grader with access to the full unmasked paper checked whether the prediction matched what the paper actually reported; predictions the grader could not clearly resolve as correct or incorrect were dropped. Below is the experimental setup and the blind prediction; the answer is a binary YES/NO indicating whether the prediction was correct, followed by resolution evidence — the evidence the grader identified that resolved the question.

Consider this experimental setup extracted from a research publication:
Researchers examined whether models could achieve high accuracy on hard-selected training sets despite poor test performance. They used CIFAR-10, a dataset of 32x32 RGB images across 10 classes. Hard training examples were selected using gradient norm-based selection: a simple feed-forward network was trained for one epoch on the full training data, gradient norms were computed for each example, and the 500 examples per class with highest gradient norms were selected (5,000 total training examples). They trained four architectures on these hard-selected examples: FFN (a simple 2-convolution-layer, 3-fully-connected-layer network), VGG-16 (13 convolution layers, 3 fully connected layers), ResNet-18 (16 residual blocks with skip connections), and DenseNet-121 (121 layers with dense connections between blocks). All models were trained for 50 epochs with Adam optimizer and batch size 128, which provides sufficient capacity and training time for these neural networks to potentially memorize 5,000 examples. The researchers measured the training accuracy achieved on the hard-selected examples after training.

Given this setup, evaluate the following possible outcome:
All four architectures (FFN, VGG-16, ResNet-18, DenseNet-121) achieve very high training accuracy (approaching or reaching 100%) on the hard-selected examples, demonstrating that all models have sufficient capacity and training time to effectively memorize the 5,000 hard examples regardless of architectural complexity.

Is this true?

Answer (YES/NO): YES